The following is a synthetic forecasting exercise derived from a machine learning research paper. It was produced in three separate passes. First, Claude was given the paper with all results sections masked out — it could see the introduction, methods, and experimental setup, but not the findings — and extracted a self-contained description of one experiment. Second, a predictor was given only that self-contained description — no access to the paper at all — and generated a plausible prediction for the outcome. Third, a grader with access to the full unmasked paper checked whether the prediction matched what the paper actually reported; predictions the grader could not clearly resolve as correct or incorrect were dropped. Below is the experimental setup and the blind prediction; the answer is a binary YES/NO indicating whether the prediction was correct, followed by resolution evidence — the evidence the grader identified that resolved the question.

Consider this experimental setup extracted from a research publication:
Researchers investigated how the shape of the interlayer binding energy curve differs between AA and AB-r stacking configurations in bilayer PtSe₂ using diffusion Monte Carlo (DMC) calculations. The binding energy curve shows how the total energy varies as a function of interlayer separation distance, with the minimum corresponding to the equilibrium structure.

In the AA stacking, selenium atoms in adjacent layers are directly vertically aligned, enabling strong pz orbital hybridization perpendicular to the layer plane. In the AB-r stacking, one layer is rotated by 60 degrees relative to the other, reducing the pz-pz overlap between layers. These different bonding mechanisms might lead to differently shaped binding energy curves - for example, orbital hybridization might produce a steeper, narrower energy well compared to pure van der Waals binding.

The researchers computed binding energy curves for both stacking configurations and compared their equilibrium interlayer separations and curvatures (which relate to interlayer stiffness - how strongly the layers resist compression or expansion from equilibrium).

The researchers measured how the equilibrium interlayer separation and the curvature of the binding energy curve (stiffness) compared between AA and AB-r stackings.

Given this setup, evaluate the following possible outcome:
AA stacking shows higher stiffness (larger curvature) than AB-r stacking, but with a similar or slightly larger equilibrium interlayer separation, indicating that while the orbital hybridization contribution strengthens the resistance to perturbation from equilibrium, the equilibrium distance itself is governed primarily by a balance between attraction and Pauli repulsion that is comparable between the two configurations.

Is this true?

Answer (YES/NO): NO